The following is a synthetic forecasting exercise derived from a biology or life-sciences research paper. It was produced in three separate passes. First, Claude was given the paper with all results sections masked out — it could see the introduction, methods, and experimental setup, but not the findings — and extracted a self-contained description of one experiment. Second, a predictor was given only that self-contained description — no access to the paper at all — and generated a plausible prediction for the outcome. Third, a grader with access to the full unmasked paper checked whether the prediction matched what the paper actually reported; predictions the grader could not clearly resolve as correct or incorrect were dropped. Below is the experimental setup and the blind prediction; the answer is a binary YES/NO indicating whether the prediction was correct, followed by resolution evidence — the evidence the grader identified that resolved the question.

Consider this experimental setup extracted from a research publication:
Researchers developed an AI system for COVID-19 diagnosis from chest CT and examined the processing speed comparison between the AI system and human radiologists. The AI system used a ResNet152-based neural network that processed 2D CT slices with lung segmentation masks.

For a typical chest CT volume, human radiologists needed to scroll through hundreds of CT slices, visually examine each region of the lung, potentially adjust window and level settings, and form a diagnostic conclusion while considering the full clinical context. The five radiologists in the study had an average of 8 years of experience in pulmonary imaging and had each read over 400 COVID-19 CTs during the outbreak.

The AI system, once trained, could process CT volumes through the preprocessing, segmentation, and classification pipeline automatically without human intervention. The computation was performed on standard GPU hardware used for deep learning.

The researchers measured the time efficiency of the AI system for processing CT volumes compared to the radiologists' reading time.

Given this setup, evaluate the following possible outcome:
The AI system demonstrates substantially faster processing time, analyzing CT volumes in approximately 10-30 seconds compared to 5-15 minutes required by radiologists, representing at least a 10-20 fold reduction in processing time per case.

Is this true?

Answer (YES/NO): NO